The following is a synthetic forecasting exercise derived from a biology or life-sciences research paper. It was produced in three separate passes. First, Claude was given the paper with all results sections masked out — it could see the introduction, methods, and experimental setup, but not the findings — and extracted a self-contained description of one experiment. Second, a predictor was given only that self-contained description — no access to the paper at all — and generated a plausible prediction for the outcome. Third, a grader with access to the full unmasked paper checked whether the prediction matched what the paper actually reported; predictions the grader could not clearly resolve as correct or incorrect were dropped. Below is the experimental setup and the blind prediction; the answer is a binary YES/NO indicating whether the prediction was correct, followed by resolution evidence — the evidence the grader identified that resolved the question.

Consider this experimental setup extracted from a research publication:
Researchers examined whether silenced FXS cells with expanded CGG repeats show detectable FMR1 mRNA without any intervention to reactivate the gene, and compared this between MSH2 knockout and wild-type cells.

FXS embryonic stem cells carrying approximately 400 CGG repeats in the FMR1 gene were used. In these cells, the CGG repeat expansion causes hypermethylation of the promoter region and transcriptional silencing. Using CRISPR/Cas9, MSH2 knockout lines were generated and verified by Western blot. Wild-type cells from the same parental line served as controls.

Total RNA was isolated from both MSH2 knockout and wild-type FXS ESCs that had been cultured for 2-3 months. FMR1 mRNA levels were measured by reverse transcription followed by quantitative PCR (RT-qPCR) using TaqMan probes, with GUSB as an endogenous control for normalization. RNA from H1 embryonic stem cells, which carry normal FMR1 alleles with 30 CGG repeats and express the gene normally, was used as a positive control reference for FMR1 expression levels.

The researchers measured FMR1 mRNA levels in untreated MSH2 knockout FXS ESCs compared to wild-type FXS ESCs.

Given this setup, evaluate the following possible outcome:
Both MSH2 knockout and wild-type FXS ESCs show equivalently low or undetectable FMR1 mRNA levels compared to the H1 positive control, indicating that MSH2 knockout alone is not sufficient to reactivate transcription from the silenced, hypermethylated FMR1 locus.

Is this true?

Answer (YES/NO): YES